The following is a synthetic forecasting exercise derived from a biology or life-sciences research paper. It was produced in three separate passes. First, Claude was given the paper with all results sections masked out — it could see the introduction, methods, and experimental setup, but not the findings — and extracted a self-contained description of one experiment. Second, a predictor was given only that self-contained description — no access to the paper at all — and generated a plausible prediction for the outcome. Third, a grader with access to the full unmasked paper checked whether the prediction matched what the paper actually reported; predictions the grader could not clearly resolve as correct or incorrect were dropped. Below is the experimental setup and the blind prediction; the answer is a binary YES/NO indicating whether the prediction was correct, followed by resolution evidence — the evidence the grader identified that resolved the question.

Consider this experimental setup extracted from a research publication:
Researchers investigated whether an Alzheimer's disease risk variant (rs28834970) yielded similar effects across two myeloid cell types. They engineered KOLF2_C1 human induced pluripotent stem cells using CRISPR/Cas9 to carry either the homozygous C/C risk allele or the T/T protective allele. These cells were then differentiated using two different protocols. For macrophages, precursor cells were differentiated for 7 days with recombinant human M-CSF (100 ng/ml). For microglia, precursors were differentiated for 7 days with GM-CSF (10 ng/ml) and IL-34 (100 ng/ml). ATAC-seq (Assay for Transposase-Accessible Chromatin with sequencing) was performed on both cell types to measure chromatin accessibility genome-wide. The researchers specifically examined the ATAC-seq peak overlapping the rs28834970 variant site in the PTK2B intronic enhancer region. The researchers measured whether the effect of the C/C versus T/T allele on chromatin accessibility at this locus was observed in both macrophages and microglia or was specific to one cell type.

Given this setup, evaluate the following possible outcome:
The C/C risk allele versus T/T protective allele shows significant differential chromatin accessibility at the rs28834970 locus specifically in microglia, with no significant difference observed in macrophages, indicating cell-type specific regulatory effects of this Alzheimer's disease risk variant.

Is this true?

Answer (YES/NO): NO